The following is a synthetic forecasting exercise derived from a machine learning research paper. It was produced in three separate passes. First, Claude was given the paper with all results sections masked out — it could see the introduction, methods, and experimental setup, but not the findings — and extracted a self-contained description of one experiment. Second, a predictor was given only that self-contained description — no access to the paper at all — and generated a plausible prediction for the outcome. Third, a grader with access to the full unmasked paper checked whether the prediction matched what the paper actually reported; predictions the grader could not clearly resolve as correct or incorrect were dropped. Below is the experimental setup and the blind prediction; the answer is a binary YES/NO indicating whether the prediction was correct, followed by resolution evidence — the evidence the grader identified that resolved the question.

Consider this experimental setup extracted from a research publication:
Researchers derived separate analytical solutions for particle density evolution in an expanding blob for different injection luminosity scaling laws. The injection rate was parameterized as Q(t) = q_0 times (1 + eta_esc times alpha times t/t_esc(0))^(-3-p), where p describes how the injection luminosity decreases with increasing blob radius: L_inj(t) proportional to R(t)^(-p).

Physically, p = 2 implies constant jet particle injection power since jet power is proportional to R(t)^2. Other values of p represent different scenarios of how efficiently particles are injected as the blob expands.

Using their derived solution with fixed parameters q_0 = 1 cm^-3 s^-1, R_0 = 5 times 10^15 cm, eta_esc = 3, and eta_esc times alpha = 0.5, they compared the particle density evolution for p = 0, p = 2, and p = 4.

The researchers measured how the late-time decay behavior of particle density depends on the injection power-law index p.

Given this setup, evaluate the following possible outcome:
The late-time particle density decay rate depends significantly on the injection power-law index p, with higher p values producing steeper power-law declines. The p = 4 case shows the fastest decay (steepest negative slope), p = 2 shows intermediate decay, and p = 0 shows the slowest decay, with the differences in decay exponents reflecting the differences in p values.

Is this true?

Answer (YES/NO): NO